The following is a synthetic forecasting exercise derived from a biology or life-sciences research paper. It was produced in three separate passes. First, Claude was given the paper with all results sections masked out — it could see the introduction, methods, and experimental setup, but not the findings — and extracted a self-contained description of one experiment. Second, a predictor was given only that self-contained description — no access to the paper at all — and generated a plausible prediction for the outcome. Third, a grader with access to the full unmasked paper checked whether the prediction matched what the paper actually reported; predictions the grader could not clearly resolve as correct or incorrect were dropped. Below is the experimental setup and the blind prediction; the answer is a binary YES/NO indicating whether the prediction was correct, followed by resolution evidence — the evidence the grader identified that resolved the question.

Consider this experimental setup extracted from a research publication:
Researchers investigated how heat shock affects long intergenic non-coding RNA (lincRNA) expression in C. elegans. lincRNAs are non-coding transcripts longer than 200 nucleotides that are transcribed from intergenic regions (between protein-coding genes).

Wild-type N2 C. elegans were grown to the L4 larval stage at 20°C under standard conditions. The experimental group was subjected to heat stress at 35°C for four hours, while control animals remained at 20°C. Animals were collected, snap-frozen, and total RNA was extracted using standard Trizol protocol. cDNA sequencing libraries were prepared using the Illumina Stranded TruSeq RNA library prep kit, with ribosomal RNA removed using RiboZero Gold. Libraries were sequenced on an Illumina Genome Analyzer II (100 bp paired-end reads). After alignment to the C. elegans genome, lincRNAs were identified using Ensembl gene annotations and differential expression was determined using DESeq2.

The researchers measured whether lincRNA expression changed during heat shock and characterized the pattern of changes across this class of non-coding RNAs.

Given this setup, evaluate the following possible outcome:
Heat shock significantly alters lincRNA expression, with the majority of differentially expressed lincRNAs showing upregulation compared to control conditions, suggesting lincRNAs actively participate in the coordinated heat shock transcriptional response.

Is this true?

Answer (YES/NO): YES